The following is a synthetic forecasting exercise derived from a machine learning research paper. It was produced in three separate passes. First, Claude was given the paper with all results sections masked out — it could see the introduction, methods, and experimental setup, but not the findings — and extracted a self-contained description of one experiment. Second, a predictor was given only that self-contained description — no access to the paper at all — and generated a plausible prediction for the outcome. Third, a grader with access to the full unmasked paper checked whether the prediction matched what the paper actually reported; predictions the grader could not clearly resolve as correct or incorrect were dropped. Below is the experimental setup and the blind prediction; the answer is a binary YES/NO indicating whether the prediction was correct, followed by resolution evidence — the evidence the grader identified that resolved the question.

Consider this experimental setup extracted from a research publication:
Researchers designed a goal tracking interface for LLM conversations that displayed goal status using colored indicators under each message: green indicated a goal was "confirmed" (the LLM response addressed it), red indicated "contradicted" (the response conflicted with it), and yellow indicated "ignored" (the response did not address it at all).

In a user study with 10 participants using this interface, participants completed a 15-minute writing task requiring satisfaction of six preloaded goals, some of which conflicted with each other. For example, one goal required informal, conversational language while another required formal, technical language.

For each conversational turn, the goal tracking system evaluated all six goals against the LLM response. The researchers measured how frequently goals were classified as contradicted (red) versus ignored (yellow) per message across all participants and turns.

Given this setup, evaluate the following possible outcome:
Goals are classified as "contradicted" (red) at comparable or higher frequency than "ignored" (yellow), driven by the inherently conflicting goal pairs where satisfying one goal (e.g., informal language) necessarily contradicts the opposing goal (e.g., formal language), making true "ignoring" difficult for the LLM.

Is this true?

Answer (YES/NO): NO